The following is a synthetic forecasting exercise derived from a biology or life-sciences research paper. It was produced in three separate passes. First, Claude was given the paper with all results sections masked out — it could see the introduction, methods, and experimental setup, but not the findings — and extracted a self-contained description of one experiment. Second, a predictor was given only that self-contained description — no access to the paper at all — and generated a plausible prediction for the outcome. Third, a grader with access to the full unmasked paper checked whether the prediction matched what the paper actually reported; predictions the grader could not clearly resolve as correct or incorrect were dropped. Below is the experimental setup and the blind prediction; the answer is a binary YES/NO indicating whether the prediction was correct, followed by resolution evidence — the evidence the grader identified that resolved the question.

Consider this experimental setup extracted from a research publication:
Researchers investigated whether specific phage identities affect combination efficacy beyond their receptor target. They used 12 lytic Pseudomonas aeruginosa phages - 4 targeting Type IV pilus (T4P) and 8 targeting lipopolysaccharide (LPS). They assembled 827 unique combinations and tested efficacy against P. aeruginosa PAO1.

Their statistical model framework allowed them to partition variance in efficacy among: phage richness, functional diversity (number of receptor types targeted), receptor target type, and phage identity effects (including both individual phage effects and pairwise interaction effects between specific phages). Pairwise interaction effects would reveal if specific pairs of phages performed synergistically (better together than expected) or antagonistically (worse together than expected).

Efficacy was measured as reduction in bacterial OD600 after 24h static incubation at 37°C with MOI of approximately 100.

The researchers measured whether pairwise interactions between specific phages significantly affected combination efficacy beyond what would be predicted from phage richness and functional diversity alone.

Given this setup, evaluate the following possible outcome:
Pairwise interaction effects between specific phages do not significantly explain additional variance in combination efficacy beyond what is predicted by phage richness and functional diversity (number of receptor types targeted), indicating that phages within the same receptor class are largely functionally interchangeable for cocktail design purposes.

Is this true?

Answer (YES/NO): NO